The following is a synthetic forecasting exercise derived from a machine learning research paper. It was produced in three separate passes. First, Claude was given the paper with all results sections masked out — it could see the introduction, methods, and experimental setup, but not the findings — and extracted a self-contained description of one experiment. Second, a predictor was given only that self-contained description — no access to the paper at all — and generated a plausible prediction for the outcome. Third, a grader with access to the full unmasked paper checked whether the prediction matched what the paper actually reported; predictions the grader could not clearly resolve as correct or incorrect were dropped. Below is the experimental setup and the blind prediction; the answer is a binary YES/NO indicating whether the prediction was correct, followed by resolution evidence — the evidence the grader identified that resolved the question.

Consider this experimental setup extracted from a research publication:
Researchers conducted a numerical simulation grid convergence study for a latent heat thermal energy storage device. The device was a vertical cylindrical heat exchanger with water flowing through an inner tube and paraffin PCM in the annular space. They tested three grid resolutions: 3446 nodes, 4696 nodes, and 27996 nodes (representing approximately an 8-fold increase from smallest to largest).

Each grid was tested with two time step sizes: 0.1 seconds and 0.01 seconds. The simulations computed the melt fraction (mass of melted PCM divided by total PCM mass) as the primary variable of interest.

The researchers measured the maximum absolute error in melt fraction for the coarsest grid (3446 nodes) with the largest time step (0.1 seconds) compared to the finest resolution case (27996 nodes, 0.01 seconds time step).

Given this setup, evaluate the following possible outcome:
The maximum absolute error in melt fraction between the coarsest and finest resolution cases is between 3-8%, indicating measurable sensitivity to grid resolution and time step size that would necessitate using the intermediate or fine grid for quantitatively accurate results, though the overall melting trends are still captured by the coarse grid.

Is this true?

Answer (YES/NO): NO